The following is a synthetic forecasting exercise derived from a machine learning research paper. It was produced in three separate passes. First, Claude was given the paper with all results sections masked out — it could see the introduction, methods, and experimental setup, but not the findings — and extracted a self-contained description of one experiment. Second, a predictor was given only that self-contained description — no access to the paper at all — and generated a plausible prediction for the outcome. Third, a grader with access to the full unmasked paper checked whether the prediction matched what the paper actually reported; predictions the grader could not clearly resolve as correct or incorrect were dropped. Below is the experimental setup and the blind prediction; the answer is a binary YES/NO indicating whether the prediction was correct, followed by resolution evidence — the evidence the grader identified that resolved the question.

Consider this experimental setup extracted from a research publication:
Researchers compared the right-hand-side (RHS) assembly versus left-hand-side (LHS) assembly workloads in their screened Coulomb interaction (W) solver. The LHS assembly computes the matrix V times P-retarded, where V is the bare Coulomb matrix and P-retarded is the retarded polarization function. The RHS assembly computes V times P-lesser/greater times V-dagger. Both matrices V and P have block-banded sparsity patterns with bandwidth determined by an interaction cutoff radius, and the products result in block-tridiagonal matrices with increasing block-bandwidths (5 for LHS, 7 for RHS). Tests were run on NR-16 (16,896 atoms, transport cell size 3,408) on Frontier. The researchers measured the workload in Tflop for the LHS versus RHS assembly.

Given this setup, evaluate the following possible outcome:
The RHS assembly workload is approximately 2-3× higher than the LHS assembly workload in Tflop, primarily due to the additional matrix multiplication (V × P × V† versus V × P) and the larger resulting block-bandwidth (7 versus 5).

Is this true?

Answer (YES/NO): NO